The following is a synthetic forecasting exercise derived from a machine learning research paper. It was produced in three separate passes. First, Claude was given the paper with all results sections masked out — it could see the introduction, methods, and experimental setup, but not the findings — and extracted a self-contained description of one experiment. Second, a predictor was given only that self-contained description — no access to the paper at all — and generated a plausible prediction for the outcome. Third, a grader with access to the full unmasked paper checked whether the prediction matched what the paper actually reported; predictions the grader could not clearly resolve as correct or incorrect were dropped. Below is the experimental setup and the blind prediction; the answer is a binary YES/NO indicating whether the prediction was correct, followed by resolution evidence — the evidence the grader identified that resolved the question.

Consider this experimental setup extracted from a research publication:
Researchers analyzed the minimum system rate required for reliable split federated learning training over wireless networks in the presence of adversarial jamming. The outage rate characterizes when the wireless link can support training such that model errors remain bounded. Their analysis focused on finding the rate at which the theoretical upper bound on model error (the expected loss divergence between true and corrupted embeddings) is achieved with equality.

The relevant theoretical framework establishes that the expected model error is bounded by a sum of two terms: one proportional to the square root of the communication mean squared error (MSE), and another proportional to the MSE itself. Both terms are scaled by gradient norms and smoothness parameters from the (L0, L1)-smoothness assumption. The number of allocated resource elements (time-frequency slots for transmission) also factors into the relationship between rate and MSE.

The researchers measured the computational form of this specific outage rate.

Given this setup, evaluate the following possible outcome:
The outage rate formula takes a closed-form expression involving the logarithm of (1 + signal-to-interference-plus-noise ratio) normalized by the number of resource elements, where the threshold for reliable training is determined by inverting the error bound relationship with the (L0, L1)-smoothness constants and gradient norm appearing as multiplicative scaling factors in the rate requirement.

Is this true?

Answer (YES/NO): NO